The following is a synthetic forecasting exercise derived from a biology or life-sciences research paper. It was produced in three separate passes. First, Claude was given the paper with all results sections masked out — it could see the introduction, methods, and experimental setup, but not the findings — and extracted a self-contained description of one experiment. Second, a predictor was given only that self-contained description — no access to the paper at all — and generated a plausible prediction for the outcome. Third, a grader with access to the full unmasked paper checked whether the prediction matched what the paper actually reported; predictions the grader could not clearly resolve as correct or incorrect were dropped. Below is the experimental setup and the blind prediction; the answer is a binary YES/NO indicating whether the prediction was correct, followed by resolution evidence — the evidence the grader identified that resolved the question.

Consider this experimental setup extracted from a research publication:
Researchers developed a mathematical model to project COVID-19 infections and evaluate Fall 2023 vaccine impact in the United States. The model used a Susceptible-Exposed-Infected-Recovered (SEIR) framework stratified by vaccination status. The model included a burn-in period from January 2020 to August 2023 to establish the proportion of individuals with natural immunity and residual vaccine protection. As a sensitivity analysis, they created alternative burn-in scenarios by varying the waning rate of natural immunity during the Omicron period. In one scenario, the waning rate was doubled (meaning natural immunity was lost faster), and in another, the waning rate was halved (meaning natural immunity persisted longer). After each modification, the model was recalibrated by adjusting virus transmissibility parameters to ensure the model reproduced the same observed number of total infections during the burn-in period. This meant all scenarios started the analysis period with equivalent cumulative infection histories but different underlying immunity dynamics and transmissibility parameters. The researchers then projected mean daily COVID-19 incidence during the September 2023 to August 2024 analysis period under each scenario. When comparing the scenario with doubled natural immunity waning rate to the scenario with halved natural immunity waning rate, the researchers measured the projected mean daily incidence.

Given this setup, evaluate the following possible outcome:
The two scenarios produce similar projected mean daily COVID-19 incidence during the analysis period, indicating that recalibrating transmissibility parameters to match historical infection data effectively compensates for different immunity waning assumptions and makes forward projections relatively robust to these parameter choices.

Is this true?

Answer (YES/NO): NO